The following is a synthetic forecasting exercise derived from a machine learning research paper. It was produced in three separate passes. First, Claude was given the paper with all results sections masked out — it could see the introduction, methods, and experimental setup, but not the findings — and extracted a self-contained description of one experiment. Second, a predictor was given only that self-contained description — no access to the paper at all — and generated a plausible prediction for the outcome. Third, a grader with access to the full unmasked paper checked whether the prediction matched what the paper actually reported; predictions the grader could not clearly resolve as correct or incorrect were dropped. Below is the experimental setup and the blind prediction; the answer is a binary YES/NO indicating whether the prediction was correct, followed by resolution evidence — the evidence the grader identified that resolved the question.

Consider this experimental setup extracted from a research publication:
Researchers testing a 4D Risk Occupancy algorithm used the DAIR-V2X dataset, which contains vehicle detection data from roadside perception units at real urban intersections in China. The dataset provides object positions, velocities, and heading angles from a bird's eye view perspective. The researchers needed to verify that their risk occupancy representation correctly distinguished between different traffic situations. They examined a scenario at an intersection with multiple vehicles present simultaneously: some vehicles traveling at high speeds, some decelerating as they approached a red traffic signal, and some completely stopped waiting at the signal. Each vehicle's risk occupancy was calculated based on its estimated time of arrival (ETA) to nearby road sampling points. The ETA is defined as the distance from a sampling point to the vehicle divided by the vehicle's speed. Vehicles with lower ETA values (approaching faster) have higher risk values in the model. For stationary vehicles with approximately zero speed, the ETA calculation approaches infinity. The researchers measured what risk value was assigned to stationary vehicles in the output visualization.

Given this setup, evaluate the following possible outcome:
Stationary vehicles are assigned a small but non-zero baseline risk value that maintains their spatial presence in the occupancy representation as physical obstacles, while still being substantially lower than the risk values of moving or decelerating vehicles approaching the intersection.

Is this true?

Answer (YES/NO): NO